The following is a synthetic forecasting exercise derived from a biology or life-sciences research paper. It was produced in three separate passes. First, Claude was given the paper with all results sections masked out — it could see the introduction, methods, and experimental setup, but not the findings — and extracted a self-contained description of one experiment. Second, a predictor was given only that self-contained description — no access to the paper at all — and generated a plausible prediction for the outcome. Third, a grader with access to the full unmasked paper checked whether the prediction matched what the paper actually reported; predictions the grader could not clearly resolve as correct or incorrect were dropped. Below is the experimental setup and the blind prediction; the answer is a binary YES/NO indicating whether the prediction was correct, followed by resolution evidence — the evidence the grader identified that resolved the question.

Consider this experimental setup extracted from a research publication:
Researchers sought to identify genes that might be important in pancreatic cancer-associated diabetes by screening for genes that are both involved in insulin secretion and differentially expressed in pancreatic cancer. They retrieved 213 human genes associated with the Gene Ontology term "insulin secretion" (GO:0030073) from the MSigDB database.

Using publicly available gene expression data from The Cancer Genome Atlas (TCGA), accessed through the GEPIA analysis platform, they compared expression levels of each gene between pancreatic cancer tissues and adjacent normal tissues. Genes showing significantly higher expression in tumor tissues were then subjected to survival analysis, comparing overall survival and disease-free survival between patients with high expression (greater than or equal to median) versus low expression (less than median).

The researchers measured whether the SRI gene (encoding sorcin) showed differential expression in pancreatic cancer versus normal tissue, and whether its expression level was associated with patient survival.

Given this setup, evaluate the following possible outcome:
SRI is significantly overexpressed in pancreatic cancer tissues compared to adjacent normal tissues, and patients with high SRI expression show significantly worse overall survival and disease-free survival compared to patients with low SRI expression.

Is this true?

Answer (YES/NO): YES